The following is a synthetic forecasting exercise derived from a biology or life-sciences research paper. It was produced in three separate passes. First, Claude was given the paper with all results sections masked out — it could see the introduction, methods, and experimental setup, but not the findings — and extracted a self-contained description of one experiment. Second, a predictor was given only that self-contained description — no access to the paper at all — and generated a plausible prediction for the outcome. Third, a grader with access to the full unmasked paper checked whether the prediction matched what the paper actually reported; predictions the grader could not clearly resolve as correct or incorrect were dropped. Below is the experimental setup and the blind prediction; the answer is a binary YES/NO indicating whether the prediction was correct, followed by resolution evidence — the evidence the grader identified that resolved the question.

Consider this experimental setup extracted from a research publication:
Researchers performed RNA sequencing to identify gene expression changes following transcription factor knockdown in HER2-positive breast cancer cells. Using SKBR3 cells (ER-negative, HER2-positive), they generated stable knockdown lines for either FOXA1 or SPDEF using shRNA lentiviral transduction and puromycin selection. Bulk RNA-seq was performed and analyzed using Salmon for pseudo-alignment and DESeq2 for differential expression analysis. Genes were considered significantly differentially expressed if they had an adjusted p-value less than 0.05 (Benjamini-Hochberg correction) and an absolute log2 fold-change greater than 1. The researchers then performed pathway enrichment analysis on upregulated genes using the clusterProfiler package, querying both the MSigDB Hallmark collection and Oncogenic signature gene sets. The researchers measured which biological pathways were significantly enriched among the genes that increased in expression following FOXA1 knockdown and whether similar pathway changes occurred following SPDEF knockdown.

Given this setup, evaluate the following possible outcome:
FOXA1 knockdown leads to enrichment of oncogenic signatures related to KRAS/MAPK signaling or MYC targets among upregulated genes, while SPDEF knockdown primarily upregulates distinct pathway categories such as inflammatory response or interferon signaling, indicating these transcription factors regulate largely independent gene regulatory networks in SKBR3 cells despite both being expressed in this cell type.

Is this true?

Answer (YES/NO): NO